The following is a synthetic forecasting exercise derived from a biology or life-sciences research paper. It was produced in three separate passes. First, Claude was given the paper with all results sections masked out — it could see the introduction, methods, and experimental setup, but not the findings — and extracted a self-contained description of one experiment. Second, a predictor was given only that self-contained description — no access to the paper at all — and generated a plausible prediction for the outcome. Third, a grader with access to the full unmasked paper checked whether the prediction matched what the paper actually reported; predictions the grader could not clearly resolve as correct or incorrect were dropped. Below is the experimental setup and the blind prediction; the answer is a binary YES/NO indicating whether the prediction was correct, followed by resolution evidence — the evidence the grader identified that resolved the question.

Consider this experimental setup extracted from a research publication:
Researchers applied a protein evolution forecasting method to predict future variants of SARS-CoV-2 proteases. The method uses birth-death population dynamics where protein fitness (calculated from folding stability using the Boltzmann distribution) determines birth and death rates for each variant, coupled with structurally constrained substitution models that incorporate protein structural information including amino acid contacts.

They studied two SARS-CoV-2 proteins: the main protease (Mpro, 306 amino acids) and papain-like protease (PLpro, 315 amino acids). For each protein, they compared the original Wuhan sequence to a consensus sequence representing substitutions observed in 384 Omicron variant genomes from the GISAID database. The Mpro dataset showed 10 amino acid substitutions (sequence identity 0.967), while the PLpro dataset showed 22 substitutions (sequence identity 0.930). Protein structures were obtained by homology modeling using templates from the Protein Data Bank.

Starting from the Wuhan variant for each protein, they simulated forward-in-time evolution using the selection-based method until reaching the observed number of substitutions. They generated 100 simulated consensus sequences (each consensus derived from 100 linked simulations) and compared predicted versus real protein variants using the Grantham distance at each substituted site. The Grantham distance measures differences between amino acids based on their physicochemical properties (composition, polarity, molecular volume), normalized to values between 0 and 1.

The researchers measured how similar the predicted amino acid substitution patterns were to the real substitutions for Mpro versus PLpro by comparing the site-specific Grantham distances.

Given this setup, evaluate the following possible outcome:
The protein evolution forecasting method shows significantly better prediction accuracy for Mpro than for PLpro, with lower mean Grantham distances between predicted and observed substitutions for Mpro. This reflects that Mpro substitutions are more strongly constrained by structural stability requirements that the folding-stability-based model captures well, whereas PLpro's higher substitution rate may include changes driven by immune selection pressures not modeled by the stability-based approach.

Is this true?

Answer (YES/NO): YES